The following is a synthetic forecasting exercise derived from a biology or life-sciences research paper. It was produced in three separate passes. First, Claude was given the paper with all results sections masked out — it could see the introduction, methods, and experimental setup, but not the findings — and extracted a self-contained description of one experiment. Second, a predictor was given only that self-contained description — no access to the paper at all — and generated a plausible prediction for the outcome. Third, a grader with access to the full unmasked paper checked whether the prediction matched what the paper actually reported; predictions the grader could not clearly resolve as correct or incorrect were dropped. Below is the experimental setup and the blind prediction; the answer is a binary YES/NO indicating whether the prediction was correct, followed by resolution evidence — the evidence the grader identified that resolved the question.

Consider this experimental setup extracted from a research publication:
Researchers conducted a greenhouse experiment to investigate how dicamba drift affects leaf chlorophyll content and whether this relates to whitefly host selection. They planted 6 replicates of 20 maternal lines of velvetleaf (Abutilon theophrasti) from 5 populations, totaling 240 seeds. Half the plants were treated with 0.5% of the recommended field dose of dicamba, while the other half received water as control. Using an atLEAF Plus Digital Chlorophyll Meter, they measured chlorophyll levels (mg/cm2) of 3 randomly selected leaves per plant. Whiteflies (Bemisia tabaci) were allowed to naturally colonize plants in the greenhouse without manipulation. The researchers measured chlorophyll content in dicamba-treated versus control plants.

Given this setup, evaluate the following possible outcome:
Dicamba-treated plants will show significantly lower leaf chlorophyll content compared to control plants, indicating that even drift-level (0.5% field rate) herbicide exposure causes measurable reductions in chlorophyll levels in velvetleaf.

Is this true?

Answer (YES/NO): NO